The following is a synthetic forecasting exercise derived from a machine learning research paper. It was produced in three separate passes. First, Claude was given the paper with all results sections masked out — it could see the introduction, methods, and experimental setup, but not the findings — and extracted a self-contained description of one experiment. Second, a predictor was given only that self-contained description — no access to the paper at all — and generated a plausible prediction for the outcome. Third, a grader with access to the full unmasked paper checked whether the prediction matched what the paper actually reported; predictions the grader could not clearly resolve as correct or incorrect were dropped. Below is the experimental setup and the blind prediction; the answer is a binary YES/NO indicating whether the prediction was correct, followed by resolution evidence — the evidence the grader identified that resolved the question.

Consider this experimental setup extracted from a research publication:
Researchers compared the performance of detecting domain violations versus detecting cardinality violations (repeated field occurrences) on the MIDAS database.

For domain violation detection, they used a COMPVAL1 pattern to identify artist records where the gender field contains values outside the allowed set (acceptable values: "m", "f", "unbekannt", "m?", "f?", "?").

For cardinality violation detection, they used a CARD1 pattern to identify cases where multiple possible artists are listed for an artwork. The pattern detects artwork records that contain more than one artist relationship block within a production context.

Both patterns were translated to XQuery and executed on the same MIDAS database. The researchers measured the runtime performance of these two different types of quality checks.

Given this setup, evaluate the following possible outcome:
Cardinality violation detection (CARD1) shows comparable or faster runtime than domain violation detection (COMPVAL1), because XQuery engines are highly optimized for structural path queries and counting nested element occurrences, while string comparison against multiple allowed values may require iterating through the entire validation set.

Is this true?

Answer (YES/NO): NO